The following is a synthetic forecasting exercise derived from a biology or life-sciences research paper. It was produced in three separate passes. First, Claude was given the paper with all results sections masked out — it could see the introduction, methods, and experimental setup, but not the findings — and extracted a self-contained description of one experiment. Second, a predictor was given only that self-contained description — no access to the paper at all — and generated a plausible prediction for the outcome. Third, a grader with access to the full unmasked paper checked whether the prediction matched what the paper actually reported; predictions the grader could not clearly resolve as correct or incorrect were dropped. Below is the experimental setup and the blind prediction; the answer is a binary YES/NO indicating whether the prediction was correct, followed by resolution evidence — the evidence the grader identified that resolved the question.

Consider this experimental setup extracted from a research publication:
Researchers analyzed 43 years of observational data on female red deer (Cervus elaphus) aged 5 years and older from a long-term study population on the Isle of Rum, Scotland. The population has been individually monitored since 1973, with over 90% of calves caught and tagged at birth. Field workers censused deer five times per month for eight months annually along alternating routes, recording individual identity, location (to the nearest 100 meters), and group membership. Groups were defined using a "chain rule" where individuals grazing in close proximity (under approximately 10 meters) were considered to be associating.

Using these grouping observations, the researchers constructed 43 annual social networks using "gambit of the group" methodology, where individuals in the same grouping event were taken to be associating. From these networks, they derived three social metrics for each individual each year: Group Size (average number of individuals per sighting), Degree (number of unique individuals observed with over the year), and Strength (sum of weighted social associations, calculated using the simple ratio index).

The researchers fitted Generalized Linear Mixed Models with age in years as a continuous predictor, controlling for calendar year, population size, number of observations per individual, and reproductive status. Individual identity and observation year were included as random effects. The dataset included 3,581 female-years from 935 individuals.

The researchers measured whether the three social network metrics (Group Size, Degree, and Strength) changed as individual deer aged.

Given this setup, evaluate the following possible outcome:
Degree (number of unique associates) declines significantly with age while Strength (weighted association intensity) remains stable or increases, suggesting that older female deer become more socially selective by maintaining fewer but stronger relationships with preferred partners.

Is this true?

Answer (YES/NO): NO